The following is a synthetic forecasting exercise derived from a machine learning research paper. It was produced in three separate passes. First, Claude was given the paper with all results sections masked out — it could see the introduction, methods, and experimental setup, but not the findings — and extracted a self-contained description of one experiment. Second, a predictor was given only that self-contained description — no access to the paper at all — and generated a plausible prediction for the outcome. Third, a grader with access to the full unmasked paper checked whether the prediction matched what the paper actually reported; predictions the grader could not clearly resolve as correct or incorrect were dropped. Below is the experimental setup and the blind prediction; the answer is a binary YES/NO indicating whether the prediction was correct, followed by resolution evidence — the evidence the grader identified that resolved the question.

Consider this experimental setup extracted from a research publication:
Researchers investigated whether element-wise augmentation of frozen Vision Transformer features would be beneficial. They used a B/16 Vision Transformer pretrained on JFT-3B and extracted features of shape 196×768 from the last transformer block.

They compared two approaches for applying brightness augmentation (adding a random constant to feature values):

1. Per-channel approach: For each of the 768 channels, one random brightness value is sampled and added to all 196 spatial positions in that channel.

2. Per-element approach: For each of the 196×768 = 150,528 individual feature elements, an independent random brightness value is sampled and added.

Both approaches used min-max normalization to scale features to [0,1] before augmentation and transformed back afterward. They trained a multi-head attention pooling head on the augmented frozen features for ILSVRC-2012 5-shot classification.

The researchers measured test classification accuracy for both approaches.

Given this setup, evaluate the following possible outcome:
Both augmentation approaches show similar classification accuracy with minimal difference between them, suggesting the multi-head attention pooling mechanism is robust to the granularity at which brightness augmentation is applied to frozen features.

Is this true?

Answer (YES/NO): NO